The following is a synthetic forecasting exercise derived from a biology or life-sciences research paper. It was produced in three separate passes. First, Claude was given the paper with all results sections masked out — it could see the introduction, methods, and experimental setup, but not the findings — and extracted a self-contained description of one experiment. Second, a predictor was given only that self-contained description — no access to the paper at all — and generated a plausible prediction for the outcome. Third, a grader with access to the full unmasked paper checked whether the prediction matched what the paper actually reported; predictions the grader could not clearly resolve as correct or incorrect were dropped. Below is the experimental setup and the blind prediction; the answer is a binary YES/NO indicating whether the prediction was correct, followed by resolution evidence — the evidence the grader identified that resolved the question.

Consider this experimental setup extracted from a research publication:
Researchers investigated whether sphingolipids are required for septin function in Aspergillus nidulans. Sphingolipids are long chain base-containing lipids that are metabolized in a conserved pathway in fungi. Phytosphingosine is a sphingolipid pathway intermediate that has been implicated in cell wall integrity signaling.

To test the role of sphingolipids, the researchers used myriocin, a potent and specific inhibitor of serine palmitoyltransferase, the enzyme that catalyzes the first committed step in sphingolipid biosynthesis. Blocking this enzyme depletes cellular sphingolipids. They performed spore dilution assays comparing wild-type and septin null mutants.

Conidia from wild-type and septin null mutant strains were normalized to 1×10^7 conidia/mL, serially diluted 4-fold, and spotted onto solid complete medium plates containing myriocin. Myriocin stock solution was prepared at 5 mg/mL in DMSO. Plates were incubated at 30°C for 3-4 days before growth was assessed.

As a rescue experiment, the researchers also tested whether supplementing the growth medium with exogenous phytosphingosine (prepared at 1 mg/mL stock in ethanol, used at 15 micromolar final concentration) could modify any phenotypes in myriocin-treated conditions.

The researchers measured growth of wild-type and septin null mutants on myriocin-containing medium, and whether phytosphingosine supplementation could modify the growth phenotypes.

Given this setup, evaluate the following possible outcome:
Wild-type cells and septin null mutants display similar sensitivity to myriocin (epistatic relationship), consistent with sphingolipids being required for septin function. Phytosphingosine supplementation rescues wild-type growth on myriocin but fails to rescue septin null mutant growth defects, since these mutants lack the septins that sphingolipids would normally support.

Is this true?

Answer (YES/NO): NO